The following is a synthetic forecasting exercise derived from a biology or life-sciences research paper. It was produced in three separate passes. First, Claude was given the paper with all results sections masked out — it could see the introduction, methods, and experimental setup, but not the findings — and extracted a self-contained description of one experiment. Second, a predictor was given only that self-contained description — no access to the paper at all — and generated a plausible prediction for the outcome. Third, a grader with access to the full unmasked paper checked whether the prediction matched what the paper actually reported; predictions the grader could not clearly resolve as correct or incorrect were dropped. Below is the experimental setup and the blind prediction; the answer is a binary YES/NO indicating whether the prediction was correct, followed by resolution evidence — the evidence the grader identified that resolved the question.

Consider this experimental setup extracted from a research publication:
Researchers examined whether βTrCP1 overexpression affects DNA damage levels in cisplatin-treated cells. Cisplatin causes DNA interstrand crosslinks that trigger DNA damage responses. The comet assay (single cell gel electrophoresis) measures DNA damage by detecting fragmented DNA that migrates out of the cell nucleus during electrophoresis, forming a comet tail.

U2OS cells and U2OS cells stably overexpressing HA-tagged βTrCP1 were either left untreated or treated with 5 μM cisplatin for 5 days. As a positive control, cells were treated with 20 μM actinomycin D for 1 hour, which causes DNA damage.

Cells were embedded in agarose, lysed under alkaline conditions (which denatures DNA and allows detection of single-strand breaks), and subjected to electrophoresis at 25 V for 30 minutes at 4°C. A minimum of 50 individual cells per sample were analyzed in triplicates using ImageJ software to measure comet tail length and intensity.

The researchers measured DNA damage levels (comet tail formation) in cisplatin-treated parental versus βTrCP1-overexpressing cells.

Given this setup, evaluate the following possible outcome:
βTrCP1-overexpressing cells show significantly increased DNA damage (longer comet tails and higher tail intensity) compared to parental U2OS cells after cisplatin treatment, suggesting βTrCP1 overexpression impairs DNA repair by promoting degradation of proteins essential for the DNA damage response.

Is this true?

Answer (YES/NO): YES